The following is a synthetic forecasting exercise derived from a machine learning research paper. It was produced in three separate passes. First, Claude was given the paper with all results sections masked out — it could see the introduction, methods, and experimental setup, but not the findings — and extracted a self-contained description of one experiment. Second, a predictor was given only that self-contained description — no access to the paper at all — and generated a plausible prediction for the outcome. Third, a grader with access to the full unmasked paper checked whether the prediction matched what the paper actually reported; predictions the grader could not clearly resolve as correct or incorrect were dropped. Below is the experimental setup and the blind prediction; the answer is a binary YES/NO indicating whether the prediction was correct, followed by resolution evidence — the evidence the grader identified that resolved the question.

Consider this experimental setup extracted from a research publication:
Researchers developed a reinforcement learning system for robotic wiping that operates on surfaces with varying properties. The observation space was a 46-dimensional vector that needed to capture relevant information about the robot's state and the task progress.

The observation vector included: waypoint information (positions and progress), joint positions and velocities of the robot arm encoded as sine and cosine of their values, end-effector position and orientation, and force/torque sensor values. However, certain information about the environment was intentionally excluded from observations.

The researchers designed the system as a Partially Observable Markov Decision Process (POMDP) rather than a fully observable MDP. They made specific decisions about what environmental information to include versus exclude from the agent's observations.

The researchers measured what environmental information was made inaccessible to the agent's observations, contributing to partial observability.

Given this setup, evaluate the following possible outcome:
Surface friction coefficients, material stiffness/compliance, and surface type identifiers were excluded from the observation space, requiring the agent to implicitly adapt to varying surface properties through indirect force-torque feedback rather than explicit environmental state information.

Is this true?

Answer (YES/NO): NO